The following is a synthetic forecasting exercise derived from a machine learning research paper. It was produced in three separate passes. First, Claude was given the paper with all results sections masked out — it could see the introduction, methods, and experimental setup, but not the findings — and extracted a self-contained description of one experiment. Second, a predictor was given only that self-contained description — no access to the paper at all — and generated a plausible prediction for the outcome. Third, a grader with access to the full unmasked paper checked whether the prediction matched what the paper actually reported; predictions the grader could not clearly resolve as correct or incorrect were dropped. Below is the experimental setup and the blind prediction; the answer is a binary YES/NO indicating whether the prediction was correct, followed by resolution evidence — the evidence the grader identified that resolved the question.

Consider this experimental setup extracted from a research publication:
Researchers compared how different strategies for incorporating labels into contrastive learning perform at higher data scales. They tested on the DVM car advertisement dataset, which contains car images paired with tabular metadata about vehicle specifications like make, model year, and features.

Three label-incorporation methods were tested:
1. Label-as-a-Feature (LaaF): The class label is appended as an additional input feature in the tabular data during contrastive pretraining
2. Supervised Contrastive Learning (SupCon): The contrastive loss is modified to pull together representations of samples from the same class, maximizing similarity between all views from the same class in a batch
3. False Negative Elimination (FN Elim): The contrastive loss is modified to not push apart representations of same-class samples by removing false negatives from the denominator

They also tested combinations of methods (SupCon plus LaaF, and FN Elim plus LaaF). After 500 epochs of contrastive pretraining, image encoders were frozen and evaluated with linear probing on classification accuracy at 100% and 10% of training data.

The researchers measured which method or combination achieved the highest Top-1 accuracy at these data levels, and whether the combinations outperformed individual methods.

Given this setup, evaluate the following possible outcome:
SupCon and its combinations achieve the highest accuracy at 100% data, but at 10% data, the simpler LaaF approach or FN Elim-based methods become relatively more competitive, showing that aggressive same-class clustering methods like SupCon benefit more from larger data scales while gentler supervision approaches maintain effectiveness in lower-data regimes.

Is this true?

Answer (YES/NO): NO